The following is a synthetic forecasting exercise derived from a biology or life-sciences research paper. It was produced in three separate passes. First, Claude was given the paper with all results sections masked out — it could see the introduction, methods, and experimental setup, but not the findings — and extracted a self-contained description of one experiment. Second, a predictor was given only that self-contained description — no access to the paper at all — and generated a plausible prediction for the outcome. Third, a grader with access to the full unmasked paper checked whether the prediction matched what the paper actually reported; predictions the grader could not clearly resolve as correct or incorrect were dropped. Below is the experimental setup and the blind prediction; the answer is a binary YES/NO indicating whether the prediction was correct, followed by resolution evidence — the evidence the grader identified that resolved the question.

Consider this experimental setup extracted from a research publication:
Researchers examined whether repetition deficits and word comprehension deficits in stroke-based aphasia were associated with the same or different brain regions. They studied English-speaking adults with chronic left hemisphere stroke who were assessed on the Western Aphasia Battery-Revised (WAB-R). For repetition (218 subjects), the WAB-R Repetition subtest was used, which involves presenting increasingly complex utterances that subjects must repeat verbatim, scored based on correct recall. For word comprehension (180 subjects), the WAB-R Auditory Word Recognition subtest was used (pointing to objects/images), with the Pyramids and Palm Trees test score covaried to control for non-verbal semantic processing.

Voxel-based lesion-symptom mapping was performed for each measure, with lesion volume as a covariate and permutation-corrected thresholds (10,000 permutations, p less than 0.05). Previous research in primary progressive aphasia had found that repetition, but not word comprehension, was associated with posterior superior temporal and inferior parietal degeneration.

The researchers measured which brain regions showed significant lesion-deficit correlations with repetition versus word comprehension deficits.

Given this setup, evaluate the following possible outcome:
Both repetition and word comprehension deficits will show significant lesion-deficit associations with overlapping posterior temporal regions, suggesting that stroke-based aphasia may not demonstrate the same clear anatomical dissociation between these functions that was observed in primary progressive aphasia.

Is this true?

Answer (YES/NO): YES